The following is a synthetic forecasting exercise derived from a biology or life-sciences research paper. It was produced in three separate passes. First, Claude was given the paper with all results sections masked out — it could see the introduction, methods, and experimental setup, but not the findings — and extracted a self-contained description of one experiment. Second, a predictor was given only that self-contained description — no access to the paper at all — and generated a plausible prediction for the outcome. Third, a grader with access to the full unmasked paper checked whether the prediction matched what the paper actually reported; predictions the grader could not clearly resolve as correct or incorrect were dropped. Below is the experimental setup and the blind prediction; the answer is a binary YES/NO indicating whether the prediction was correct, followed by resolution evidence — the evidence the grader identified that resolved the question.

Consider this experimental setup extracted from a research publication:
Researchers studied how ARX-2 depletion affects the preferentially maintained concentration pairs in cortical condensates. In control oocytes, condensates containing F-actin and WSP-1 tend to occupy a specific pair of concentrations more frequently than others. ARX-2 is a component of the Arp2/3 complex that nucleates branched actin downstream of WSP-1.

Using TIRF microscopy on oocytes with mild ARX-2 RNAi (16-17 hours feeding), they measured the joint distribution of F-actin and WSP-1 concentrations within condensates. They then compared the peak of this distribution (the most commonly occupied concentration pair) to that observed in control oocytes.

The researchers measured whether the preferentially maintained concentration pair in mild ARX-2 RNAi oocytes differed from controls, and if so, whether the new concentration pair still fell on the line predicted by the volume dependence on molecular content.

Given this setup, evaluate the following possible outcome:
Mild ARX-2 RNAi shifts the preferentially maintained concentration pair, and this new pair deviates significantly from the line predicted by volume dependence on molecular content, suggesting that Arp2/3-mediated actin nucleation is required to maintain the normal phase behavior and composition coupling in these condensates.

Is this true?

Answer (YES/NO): NO